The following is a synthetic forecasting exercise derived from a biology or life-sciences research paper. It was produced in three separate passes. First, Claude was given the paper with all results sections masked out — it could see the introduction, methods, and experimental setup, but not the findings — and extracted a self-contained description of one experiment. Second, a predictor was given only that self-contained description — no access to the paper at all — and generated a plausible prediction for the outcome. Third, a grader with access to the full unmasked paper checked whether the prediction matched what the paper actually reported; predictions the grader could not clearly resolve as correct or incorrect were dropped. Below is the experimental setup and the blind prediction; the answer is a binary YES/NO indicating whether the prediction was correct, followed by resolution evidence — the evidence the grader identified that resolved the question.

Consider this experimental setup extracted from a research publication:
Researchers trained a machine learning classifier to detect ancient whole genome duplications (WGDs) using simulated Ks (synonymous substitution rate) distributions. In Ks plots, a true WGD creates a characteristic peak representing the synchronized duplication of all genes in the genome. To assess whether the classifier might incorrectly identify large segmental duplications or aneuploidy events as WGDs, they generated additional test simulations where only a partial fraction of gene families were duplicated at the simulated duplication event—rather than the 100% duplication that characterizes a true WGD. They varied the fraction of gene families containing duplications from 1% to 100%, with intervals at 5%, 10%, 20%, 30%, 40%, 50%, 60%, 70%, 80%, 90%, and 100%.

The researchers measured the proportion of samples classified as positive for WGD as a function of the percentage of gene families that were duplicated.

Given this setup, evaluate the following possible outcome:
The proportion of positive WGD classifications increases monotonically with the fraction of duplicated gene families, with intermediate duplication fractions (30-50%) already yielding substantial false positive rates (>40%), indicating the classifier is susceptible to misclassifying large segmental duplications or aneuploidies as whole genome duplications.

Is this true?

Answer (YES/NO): NO